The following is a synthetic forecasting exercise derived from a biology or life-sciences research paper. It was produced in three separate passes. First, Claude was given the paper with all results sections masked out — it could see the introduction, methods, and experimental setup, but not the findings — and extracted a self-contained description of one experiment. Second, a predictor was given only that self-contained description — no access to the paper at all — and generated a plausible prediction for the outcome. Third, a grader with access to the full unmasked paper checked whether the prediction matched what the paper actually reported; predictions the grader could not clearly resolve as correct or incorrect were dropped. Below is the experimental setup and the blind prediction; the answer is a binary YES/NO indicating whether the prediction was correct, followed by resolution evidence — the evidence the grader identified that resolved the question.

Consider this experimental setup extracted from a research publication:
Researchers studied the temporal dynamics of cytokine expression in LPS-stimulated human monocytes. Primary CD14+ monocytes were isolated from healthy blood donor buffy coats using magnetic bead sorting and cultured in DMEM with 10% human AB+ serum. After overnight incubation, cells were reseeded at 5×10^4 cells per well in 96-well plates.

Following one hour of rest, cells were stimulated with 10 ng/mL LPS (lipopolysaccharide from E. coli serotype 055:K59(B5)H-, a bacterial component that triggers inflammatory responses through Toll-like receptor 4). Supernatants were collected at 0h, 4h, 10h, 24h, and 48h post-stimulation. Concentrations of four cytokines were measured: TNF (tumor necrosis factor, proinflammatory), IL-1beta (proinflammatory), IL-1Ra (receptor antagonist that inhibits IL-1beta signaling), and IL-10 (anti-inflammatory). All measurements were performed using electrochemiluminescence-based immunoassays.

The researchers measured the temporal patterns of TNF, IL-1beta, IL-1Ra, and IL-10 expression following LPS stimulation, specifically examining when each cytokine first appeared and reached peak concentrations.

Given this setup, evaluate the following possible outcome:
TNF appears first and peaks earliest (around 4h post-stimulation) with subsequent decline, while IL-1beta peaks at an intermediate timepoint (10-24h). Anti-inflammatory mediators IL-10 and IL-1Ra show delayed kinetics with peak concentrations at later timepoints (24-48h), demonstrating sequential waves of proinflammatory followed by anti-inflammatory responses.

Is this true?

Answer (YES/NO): NO